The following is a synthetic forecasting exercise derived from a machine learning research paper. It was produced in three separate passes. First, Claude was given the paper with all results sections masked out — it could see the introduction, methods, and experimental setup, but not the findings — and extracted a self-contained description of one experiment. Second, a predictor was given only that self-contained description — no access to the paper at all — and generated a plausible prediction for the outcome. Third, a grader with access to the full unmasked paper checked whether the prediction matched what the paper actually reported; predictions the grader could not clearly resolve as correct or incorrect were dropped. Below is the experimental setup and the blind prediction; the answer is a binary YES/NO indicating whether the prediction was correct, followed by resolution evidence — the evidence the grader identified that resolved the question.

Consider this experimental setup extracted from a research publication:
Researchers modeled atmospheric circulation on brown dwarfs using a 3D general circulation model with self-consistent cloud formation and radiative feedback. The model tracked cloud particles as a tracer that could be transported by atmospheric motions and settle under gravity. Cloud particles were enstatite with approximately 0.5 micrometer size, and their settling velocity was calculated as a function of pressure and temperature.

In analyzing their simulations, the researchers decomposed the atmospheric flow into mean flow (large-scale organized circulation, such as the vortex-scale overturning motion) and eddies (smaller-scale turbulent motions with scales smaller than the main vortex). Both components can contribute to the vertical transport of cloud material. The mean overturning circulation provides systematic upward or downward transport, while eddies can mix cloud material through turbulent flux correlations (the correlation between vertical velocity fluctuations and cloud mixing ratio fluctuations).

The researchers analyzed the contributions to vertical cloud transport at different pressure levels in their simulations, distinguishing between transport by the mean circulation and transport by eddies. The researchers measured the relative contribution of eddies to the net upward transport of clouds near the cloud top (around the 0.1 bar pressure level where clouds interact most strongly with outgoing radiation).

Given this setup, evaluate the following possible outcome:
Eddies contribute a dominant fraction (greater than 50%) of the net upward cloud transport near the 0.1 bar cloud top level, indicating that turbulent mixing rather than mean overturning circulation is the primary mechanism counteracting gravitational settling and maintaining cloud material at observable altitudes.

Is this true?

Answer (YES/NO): YES